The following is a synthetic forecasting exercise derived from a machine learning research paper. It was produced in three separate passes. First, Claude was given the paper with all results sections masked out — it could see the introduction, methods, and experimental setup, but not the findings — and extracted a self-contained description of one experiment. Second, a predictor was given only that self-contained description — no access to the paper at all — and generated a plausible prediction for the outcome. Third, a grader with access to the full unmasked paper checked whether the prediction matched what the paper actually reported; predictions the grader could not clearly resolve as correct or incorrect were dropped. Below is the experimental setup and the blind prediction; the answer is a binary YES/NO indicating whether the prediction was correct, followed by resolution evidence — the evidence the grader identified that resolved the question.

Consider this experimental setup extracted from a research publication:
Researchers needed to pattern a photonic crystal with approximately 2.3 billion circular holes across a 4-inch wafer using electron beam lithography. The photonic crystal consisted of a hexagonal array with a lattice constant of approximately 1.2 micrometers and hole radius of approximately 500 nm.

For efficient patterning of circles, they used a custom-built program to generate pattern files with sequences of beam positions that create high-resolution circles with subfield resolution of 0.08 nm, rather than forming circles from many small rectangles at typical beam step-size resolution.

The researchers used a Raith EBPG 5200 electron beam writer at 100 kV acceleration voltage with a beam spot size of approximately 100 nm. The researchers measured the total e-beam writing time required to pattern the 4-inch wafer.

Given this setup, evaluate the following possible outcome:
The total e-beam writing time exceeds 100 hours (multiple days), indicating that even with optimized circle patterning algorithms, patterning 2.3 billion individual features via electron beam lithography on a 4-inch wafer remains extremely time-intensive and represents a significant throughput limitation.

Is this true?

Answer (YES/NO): NO